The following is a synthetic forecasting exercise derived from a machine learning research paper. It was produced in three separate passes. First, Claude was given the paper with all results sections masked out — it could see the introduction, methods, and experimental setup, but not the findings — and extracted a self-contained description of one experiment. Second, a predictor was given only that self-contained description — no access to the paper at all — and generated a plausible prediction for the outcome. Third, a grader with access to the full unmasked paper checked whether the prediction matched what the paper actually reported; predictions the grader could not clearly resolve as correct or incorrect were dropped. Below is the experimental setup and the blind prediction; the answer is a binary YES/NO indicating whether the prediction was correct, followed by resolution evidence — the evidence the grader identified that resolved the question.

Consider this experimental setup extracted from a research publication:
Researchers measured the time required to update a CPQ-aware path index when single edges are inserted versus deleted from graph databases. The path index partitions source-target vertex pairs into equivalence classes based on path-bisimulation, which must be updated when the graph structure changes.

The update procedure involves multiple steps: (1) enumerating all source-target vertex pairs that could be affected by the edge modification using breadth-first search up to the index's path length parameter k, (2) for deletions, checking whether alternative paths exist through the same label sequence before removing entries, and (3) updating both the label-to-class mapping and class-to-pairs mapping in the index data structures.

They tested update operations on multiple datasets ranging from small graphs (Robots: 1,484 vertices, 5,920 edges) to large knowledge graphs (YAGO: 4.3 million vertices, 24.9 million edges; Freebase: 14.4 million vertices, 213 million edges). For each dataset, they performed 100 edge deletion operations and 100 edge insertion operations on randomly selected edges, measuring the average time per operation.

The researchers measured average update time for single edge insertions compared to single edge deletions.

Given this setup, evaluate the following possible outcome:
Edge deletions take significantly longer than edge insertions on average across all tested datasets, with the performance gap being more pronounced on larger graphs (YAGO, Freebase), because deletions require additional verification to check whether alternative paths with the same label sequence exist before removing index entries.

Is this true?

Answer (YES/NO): NO